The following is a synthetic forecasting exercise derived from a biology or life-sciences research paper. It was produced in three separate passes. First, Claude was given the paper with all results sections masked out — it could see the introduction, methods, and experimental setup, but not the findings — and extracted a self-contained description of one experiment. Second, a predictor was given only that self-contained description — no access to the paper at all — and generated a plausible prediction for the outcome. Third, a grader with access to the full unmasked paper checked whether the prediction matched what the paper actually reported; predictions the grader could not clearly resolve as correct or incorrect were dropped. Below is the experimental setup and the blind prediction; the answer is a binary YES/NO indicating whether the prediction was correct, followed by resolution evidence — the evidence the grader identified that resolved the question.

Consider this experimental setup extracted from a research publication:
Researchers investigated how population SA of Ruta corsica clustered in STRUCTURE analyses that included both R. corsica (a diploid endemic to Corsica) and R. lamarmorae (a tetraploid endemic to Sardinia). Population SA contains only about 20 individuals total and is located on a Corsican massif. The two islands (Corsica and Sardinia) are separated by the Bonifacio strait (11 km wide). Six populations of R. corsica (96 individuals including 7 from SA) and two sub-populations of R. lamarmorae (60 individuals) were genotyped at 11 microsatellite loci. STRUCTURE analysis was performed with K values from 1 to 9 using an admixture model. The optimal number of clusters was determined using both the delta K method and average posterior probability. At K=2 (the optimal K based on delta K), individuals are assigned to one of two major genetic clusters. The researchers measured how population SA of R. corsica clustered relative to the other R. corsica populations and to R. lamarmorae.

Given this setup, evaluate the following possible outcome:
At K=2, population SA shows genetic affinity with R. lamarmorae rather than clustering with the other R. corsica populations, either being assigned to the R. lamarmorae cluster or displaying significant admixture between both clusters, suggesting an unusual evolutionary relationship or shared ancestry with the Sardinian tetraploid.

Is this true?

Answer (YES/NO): YES